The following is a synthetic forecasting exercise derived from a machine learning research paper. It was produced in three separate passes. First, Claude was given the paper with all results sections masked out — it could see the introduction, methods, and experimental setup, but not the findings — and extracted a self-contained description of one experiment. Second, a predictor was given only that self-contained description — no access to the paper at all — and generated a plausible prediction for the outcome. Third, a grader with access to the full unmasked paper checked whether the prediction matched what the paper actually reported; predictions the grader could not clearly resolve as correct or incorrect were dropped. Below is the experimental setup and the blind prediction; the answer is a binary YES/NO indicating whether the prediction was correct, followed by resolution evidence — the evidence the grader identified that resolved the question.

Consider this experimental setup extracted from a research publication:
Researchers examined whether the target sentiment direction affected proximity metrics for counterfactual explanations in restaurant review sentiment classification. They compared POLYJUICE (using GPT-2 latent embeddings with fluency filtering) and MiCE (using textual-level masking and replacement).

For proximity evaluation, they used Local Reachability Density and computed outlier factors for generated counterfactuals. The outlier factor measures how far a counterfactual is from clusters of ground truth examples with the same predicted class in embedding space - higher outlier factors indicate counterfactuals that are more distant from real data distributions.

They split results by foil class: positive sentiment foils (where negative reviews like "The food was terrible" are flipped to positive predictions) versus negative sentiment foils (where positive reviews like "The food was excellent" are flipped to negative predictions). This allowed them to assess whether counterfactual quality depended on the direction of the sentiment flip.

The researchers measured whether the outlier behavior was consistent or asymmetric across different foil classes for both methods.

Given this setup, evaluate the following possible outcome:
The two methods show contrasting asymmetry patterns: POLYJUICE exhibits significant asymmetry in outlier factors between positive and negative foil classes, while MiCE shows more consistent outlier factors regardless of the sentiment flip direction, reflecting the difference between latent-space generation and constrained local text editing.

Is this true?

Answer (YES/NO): NO